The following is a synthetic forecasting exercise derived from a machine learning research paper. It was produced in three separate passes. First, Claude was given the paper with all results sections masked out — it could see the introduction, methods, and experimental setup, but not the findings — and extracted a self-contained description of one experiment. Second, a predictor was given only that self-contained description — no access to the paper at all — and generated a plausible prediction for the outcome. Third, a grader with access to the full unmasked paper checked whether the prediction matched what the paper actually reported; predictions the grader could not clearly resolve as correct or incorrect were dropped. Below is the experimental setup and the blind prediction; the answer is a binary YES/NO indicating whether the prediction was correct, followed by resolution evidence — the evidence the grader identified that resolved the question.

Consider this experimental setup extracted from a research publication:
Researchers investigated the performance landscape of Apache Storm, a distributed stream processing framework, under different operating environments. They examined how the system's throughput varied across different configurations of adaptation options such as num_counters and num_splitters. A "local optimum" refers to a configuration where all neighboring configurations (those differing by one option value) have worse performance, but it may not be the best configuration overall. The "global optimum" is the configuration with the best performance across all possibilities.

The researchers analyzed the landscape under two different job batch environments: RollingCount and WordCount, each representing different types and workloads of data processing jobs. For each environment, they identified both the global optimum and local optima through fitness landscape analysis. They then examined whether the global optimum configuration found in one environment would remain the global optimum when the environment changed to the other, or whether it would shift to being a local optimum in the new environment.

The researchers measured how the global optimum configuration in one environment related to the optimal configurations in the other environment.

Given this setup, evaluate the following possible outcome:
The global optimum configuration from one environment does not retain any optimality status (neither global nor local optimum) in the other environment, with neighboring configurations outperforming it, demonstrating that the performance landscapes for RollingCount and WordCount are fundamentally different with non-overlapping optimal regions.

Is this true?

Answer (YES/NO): NO